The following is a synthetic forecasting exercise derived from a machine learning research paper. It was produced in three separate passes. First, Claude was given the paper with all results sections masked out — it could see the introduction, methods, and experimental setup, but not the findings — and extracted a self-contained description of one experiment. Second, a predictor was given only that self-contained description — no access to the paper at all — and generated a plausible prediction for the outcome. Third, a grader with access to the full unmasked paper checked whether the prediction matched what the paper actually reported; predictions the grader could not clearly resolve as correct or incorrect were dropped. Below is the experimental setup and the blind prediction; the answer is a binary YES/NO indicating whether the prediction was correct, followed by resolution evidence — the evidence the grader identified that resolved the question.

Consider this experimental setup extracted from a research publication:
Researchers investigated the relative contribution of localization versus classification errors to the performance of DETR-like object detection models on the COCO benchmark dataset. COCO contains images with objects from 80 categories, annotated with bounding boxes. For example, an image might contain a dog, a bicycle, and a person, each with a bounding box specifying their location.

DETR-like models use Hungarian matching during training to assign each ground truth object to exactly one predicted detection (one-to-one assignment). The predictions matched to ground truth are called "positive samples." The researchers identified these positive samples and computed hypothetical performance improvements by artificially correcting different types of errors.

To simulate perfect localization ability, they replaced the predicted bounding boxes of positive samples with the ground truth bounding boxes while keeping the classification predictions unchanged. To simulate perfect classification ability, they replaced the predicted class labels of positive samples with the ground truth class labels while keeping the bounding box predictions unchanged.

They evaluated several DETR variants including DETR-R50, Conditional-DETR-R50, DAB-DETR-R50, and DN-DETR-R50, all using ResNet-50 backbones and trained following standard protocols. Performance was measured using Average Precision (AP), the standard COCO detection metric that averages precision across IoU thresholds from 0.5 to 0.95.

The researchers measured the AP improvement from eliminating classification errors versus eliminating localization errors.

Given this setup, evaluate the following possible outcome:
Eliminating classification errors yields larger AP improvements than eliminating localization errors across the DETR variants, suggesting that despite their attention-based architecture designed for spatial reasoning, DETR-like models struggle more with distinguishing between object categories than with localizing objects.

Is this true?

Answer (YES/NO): NO